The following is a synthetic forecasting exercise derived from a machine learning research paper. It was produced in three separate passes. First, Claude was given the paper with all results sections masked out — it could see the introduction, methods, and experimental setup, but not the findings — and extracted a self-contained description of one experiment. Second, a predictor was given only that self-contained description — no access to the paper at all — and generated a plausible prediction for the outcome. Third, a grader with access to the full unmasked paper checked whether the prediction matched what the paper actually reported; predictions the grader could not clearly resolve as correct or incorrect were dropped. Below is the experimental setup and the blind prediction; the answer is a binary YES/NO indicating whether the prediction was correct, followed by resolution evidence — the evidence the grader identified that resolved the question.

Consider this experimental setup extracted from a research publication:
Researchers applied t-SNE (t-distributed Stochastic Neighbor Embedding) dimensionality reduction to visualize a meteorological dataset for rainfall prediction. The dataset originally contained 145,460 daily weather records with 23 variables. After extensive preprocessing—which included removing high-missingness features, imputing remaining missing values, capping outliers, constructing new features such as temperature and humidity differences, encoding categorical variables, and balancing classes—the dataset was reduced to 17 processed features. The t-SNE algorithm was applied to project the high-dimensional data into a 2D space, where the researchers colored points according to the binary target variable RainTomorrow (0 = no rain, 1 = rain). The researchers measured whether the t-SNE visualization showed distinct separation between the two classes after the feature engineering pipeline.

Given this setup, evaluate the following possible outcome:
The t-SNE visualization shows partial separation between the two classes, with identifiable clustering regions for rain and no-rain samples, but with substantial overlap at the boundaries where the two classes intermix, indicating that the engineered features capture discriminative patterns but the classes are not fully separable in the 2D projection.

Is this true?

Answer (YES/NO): NO